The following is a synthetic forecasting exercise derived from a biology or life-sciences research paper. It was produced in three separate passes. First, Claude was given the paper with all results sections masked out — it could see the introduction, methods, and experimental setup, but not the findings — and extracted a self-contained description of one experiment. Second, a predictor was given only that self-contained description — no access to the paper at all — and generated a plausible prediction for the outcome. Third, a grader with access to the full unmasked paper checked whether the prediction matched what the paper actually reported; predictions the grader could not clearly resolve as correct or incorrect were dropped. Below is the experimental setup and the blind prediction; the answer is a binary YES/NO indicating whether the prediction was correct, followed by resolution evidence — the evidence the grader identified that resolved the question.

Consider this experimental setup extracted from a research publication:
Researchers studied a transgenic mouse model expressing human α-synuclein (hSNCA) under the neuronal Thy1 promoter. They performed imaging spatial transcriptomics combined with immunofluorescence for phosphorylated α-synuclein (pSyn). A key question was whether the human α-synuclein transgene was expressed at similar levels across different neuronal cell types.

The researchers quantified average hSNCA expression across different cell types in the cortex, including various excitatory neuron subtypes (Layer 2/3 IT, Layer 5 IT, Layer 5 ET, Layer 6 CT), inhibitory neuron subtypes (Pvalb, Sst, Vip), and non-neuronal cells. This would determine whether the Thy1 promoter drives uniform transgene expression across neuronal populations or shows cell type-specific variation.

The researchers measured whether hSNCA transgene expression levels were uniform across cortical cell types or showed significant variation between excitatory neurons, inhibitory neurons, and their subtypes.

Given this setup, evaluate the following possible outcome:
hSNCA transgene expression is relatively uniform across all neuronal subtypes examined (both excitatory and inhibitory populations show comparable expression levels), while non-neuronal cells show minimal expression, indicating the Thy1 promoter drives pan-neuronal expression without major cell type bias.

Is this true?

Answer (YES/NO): NO